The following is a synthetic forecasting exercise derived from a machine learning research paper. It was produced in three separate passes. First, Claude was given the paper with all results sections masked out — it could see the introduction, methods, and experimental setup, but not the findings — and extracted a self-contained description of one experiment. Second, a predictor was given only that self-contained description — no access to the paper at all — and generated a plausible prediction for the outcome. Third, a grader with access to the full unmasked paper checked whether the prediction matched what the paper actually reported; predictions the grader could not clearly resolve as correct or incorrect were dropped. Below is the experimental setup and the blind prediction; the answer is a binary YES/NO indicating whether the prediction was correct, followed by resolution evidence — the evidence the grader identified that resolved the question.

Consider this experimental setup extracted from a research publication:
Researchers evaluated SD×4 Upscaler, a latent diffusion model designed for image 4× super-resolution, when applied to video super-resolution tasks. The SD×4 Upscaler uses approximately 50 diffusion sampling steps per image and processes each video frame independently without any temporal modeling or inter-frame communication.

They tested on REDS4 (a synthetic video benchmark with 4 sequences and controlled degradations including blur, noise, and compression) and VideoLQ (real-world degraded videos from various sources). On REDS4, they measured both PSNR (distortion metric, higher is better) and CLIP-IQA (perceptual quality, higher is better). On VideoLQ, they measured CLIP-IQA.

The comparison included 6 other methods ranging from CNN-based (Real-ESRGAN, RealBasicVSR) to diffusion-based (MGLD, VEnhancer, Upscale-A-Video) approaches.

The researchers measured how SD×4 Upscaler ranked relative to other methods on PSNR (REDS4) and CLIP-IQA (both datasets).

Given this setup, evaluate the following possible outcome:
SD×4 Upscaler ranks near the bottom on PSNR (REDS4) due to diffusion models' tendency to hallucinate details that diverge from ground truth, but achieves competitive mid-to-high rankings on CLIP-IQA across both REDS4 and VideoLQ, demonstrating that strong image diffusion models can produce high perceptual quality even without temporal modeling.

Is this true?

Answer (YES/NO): NO